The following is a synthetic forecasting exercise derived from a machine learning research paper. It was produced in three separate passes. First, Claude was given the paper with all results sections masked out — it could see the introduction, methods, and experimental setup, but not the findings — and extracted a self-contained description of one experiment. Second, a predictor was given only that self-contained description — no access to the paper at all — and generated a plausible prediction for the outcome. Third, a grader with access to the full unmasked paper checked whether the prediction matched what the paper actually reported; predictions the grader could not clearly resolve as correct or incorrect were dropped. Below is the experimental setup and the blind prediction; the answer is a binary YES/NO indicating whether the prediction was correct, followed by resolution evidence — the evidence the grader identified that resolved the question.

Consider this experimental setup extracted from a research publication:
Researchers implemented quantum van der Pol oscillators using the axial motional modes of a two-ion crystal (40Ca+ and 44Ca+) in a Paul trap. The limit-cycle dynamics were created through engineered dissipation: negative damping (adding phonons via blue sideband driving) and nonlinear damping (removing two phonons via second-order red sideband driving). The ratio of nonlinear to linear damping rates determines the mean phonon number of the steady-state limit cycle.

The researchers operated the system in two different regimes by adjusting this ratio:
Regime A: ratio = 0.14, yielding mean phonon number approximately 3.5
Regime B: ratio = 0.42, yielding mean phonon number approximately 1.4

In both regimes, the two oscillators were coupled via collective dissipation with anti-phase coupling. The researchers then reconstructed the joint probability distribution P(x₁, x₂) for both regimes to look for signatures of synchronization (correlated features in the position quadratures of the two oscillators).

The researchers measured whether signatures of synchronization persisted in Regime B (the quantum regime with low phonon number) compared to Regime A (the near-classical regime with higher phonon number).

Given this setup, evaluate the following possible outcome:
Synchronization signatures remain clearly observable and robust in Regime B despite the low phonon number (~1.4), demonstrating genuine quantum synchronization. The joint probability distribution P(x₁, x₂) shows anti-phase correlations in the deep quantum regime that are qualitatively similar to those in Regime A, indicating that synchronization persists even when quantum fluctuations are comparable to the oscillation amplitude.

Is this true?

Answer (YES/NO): YES